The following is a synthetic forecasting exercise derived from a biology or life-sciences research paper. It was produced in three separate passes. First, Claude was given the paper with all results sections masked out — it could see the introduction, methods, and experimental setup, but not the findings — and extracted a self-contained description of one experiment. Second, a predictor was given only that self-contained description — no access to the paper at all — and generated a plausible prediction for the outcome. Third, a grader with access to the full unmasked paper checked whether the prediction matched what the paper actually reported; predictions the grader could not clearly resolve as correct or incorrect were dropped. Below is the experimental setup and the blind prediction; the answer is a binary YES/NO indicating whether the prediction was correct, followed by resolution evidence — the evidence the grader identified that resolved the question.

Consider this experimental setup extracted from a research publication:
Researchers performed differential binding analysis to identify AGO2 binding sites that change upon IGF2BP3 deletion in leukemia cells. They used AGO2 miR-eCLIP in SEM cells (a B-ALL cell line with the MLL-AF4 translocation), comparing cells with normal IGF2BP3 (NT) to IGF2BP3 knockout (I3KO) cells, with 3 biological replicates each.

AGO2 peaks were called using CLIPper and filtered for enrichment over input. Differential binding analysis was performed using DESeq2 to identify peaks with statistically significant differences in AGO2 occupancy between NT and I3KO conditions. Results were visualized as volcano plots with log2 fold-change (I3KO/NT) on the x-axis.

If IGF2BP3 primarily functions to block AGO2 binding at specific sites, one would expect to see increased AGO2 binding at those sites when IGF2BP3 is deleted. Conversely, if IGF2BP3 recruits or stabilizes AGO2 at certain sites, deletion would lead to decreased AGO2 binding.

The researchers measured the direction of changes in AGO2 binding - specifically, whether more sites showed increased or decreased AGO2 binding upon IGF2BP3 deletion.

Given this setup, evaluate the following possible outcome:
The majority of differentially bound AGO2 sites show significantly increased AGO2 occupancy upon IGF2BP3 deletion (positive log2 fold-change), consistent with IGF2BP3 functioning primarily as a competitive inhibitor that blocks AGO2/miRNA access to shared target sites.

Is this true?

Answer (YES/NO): YES